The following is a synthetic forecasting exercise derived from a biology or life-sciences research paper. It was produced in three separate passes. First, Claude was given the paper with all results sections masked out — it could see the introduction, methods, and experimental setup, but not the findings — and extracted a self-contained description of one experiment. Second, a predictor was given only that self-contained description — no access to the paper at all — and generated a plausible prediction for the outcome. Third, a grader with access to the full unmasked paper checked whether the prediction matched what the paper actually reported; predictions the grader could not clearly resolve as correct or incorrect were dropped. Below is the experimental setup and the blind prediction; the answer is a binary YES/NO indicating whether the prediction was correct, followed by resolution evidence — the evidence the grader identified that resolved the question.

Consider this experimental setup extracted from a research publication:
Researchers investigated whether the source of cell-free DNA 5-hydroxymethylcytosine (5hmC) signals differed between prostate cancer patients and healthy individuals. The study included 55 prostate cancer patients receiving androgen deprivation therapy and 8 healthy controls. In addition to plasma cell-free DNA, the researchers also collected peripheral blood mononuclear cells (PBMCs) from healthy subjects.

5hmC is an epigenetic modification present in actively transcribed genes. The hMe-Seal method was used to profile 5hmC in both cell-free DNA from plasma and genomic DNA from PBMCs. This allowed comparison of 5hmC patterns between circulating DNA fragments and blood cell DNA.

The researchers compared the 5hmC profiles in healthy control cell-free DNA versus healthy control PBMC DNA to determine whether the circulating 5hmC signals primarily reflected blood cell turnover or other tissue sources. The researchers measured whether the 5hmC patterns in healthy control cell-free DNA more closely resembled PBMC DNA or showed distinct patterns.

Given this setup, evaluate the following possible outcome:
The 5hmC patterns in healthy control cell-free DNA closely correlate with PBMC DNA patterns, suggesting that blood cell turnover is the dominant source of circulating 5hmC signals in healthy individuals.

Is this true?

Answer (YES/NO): NO